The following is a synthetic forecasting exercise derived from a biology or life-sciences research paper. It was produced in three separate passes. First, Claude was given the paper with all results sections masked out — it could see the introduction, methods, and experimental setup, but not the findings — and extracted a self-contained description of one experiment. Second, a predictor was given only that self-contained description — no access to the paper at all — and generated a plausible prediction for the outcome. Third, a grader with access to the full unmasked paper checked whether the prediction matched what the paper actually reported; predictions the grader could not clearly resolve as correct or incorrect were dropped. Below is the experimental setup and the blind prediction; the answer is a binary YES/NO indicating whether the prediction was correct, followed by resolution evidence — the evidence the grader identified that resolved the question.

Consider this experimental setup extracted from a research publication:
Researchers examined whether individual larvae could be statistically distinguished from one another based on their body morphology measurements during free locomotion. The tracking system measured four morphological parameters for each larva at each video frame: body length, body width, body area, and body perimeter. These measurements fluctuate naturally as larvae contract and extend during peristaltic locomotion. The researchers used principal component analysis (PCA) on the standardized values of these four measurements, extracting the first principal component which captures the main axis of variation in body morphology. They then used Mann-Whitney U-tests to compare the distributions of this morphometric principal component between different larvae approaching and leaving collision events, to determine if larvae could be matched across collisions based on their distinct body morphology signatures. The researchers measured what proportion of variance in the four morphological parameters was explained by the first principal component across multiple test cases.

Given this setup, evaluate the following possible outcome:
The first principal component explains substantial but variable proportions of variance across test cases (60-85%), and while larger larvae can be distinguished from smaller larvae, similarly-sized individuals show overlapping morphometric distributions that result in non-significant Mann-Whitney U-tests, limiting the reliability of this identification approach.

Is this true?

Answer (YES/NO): NO